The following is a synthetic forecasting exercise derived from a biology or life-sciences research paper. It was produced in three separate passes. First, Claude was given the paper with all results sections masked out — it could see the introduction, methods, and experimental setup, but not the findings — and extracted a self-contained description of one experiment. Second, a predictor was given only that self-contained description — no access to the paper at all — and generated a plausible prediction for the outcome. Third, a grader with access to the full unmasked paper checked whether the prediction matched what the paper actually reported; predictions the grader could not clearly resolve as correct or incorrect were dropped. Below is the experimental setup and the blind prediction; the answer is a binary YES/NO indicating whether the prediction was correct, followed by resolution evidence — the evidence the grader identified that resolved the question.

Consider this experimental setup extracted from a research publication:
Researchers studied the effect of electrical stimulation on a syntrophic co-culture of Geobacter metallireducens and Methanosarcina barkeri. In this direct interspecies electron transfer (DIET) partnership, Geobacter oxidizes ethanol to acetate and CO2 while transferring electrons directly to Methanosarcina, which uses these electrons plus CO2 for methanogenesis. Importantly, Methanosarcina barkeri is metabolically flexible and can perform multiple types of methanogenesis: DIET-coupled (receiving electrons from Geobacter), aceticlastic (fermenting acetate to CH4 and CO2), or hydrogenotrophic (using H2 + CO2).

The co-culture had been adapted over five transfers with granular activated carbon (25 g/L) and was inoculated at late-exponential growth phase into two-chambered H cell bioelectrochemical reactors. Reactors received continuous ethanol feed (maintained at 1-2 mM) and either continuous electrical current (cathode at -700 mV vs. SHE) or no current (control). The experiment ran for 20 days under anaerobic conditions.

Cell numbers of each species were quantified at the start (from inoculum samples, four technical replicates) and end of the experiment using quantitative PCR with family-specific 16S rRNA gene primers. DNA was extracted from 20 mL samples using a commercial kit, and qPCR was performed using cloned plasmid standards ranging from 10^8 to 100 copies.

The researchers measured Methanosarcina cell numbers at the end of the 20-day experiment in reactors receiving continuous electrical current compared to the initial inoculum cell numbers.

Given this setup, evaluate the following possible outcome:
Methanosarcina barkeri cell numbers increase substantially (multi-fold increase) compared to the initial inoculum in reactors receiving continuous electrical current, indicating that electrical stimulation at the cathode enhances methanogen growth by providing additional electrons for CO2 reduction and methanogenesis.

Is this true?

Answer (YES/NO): NO